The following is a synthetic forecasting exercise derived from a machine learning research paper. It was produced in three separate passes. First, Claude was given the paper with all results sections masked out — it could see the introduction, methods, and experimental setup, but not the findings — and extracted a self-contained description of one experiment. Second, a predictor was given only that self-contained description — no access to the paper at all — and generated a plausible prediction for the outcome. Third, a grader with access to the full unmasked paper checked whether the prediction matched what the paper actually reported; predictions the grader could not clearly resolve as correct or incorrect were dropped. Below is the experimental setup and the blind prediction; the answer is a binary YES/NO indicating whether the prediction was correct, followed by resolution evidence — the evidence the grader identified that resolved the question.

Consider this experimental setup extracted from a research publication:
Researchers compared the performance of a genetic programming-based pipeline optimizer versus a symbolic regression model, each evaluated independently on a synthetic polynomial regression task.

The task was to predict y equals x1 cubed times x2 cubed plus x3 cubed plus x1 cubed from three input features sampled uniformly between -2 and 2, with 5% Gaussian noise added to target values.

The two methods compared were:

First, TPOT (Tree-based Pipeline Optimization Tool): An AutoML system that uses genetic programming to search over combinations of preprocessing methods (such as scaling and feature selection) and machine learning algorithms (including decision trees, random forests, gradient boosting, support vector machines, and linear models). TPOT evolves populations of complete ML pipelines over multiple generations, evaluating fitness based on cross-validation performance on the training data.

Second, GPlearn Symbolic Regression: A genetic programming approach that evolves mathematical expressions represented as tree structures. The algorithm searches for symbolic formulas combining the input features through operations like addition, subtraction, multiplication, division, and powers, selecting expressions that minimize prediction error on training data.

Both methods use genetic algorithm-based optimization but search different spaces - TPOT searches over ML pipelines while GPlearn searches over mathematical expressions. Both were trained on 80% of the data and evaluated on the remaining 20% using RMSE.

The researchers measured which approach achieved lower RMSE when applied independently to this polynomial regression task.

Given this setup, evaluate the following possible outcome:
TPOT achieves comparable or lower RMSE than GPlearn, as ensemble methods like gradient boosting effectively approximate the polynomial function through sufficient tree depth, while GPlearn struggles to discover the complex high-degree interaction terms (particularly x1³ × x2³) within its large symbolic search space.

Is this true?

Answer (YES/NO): NO